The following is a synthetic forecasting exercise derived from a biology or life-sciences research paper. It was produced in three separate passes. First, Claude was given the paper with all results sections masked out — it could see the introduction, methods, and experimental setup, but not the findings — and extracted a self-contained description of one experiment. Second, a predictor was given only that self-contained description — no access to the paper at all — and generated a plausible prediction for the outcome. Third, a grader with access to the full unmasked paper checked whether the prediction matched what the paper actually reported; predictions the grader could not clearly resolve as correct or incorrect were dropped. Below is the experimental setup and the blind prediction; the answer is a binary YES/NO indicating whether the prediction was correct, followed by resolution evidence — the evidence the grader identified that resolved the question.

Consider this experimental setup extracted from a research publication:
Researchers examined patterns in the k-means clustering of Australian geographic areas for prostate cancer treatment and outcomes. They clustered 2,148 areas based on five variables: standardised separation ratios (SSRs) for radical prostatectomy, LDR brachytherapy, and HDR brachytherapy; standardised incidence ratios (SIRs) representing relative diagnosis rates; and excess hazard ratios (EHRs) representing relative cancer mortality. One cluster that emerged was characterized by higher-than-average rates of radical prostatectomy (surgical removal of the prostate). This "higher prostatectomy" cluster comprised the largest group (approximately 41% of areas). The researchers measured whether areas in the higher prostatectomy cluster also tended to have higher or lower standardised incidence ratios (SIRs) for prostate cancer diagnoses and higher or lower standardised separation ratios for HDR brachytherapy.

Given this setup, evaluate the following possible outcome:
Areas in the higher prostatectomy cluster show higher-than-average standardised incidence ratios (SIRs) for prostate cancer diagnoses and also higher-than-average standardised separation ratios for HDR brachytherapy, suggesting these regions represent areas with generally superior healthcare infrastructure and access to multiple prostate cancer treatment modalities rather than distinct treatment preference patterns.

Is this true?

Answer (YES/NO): YES